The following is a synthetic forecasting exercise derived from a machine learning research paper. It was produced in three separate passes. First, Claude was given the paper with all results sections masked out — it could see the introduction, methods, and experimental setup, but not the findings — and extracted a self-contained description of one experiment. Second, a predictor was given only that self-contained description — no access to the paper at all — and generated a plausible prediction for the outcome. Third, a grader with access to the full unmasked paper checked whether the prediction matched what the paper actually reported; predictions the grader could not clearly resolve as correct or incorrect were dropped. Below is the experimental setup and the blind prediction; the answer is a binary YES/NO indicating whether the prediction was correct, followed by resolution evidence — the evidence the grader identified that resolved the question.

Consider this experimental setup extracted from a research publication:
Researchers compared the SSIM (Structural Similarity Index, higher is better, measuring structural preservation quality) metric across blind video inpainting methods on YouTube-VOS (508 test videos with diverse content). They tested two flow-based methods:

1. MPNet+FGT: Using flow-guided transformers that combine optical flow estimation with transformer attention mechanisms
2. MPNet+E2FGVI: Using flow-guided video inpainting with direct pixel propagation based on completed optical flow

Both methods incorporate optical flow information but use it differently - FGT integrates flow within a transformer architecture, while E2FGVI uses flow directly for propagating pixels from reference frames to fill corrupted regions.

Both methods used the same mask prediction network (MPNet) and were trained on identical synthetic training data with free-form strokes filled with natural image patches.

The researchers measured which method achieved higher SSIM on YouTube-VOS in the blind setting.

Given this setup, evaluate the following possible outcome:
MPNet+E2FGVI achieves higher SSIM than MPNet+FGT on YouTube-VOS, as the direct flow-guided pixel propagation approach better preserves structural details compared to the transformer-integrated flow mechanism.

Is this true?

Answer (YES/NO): NO